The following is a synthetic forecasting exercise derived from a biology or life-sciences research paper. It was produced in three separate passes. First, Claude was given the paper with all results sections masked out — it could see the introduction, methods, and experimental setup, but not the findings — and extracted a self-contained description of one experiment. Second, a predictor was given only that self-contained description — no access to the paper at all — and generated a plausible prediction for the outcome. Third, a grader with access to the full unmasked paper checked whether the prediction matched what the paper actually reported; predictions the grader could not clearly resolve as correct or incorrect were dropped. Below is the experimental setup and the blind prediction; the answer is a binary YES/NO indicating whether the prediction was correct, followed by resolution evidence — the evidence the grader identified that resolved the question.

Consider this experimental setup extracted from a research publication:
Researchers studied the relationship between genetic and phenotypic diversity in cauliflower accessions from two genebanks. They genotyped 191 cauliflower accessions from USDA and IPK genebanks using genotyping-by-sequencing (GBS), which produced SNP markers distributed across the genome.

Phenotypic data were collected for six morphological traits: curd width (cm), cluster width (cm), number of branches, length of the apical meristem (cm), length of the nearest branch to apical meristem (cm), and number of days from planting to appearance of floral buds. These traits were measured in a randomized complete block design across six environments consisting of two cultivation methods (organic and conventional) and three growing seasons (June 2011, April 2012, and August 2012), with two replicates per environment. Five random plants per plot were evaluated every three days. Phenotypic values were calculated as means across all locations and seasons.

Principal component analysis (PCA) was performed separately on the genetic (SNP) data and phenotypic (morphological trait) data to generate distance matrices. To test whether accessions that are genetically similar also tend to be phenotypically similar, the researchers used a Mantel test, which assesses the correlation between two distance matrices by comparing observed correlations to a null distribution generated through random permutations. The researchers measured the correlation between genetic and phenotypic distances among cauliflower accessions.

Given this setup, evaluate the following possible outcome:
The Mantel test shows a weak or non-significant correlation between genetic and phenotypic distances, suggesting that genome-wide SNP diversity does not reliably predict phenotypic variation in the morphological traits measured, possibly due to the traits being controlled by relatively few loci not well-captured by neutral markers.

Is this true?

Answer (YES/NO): NO